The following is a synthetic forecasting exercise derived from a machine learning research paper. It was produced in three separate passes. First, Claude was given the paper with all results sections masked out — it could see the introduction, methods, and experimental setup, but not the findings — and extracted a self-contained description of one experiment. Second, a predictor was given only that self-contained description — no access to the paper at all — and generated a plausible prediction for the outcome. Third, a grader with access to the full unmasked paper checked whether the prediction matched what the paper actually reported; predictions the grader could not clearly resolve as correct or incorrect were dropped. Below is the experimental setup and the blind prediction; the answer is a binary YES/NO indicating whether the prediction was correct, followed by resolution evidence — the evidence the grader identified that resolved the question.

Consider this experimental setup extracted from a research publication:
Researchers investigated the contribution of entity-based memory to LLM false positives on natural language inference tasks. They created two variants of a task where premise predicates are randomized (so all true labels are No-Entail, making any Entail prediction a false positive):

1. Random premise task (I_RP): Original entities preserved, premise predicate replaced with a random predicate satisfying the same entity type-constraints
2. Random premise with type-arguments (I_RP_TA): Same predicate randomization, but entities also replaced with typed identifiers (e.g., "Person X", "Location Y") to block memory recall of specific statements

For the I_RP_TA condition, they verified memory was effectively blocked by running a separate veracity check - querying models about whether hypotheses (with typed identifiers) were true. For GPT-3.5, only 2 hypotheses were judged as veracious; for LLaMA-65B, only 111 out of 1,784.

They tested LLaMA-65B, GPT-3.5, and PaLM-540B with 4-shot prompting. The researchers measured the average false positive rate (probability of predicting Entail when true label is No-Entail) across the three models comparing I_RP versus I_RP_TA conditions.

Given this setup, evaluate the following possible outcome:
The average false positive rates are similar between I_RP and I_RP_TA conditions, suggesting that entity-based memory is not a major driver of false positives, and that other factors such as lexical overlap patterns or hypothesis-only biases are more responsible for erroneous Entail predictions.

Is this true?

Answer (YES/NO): NO